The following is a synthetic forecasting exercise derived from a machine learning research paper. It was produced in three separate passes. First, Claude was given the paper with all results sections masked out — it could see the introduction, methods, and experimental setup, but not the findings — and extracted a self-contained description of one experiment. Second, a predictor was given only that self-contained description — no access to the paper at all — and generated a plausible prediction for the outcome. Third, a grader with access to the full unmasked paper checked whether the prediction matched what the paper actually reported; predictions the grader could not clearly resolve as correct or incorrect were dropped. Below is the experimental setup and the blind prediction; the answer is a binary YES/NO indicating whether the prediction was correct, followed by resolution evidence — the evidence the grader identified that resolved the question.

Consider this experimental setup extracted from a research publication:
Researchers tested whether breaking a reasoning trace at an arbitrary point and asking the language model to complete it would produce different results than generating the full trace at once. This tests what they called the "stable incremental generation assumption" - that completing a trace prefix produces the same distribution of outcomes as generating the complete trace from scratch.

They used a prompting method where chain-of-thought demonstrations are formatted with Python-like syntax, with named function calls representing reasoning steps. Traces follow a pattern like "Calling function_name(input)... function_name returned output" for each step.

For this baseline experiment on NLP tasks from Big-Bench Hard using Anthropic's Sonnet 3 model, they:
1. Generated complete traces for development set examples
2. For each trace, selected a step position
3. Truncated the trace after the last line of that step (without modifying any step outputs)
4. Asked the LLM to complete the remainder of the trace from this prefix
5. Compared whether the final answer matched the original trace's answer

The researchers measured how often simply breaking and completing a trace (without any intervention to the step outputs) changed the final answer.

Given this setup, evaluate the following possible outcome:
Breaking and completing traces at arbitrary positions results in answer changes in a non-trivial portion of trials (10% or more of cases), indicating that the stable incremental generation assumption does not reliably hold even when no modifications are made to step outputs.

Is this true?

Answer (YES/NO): NO